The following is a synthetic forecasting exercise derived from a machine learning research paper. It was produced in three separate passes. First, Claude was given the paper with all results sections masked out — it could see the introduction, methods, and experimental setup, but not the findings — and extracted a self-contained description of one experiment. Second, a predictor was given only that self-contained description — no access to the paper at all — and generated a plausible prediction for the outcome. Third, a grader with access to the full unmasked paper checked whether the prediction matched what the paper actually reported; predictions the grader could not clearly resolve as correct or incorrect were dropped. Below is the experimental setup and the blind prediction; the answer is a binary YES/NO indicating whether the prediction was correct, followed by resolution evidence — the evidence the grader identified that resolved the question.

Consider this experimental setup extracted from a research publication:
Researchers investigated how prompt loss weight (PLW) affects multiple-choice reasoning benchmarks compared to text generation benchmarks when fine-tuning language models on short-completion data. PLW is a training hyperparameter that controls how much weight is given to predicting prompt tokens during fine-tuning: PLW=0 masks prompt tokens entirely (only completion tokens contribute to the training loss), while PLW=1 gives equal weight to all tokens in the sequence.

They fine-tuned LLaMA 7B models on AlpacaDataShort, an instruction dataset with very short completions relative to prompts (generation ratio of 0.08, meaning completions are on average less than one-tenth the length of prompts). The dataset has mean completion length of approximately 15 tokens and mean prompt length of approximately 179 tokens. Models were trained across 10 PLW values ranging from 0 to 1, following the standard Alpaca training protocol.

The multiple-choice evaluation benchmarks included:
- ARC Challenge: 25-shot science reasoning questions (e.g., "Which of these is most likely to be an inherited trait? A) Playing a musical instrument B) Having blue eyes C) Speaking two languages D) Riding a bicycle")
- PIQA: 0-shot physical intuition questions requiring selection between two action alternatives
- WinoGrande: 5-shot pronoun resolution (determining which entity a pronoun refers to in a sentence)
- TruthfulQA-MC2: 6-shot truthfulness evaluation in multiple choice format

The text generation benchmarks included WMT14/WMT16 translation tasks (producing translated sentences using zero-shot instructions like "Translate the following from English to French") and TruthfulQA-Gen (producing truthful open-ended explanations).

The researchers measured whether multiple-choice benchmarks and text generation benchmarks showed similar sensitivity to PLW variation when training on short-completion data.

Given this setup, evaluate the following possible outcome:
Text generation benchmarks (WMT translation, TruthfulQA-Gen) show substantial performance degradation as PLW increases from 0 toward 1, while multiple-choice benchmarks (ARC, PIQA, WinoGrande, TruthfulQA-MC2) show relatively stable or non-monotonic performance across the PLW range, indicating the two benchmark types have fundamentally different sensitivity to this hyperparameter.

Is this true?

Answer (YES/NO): NO